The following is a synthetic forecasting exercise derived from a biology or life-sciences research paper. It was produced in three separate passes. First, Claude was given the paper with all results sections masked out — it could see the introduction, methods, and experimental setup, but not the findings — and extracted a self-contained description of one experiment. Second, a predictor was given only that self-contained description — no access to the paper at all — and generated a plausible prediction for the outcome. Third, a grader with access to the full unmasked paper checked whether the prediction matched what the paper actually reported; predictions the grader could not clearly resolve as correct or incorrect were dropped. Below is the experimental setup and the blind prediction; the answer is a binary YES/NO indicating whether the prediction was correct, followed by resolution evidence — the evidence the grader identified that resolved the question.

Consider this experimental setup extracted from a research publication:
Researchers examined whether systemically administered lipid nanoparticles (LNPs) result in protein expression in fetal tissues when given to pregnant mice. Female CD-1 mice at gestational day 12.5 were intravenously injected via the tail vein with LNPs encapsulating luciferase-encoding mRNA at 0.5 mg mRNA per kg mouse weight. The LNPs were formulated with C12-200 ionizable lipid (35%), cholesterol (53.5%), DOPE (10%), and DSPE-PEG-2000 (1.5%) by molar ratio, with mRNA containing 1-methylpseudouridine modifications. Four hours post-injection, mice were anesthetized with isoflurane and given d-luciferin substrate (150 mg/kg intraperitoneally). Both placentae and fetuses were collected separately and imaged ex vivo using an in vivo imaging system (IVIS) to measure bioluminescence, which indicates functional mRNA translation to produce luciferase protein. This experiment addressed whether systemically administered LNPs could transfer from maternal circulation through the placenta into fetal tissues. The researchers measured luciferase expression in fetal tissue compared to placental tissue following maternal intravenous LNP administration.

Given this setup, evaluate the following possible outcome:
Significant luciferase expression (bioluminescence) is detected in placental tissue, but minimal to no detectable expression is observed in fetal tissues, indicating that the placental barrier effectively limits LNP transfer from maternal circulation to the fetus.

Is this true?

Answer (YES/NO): YES